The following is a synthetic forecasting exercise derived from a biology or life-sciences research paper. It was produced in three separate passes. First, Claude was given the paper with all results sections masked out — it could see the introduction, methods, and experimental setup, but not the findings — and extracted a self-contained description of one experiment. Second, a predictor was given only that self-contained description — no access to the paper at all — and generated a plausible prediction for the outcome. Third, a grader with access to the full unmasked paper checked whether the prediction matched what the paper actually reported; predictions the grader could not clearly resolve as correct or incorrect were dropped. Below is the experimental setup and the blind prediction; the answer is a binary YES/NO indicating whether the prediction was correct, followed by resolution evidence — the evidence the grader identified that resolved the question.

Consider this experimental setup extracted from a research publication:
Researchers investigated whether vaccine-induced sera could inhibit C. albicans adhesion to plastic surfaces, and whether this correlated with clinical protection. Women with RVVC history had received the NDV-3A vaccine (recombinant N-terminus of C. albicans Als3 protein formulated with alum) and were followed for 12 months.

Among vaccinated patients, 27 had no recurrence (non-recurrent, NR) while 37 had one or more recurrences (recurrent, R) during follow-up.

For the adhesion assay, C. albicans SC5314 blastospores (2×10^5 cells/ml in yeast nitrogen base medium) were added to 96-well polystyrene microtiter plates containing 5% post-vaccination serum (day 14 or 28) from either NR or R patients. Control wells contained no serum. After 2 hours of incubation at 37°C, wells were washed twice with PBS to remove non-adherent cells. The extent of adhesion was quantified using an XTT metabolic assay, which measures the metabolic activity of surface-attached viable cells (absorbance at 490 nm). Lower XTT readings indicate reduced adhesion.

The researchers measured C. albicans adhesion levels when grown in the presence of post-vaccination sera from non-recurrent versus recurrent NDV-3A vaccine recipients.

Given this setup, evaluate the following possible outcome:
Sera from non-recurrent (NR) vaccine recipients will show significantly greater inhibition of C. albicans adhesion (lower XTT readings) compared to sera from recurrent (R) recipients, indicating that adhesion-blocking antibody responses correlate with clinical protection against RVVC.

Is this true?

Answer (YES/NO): YES